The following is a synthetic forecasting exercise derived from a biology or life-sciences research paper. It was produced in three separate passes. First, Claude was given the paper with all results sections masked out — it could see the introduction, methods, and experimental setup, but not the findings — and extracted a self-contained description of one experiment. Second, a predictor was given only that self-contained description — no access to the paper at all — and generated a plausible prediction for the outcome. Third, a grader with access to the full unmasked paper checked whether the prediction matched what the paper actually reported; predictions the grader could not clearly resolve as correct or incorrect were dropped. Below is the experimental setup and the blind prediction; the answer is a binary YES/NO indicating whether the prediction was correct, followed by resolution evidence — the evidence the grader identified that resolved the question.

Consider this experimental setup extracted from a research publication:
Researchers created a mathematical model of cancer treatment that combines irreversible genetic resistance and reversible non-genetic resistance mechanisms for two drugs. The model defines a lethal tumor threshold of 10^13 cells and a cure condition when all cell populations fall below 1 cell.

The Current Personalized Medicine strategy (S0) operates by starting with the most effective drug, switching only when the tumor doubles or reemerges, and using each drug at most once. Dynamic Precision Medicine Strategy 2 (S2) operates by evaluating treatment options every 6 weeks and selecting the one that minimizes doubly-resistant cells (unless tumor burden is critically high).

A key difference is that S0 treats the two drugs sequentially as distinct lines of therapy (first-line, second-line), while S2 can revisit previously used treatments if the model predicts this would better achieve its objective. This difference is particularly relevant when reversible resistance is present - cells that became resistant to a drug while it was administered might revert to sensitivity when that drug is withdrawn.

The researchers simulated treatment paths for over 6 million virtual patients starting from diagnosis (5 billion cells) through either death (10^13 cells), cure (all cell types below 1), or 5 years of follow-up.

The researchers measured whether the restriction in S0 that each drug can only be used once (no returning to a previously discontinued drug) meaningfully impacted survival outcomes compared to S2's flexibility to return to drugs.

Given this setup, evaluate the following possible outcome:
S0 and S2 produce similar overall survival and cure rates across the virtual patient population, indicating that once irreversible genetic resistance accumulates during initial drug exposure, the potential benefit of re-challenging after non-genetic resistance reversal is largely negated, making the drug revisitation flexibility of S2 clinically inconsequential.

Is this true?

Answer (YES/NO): NO